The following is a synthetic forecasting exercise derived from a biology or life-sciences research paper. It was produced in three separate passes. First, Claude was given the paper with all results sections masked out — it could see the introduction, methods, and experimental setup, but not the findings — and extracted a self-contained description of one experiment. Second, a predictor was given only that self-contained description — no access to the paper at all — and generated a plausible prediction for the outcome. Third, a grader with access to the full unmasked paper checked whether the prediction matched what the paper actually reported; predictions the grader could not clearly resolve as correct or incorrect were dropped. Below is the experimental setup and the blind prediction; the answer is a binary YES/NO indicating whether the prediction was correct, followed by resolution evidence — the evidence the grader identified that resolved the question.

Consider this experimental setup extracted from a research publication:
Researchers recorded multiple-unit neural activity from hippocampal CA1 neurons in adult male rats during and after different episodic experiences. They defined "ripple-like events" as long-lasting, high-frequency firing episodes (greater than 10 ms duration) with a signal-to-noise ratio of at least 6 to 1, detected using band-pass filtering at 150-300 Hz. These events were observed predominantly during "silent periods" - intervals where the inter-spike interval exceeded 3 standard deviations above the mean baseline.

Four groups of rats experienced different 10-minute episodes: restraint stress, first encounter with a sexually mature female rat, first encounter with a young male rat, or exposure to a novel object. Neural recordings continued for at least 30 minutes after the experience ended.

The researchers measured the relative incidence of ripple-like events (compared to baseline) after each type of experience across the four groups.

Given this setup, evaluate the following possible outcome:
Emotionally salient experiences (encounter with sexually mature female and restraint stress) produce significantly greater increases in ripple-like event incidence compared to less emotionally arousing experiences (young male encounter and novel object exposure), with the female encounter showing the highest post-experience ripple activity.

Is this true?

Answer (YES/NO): NO